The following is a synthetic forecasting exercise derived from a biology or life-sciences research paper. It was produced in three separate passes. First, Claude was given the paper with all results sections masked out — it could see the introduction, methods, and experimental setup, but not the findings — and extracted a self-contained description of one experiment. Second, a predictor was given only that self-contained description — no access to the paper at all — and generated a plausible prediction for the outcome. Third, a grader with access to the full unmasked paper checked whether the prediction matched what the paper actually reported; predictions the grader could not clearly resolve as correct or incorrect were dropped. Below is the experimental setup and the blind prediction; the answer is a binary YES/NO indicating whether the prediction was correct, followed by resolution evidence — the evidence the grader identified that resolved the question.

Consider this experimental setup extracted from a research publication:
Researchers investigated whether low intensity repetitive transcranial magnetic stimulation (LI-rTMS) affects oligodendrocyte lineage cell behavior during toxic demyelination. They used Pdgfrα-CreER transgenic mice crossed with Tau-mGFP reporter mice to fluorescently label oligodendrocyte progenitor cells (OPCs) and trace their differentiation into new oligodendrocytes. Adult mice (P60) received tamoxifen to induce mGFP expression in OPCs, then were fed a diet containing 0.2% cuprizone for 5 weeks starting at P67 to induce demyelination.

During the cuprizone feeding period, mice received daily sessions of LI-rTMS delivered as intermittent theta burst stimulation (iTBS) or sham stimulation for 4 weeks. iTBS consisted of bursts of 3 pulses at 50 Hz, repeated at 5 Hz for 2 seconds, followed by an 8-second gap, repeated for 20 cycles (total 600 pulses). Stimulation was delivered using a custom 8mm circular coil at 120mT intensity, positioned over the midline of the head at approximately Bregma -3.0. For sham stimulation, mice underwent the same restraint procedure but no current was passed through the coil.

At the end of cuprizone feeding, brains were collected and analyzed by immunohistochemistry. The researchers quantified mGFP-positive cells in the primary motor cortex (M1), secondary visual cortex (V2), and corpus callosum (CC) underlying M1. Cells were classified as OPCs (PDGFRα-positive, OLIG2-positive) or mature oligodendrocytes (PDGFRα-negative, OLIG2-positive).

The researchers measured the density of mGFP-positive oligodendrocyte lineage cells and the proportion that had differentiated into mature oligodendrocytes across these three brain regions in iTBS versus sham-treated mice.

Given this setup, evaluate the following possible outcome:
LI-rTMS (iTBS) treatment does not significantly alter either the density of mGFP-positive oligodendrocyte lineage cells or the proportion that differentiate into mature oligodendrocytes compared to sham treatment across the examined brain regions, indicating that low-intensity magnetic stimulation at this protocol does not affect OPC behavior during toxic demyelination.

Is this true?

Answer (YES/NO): NO